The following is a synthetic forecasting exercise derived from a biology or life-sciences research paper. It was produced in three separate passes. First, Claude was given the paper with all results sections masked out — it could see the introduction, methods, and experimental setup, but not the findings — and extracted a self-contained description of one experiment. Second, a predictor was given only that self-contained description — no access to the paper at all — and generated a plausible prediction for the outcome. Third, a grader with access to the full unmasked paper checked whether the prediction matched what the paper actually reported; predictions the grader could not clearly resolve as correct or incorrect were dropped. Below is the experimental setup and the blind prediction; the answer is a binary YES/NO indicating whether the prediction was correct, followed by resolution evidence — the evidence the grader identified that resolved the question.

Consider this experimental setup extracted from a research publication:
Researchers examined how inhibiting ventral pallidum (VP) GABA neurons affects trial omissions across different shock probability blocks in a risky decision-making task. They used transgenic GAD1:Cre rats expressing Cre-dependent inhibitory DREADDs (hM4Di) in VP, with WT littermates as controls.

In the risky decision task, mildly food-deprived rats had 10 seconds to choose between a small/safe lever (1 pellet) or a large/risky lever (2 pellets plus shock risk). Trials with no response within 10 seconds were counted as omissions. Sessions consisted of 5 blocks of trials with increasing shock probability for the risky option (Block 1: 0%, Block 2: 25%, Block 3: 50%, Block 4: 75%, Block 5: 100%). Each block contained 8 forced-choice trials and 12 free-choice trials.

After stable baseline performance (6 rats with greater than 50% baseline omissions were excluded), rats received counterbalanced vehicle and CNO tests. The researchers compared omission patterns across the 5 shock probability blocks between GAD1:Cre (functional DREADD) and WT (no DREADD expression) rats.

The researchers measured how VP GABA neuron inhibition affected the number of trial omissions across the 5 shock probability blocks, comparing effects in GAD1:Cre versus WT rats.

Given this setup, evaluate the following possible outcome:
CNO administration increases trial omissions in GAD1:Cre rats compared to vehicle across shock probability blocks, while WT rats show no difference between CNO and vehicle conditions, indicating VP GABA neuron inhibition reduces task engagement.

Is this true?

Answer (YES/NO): YES